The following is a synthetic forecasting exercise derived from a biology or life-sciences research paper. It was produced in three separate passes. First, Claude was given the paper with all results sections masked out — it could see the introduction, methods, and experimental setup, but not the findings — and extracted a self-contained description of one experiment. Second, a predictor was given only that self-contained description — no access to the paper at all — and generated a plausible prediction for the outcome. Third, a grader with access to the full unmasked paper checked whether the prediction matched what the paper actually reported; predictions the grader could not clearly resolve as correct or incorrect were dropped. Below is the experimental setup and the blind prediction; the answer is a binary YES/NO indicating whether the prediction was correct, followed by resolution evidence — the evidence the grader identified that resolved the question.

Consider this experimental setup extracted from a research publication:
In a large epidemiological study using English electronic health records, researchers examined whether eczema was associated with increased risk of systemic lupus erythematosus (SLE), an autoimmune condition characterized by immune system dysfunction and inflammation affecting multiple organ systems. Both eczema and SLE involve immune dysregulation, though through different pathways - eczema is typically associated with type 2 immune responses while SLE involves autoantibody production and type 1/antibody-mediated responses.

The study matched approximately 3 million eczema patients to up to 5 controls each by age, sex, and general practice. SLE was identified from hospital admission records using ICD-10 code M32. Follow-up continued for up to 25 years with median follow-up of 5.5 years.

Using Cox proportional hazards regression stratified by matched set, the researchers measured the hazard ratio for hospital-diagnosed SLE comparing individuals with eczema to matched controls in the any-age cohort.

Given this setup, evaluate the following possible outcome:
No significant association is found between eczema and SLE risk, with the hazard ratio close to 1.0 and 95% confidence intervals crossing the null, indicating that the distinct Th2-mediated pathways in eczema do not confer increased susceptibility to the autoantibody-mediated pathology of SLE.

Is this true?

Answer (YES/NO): NO